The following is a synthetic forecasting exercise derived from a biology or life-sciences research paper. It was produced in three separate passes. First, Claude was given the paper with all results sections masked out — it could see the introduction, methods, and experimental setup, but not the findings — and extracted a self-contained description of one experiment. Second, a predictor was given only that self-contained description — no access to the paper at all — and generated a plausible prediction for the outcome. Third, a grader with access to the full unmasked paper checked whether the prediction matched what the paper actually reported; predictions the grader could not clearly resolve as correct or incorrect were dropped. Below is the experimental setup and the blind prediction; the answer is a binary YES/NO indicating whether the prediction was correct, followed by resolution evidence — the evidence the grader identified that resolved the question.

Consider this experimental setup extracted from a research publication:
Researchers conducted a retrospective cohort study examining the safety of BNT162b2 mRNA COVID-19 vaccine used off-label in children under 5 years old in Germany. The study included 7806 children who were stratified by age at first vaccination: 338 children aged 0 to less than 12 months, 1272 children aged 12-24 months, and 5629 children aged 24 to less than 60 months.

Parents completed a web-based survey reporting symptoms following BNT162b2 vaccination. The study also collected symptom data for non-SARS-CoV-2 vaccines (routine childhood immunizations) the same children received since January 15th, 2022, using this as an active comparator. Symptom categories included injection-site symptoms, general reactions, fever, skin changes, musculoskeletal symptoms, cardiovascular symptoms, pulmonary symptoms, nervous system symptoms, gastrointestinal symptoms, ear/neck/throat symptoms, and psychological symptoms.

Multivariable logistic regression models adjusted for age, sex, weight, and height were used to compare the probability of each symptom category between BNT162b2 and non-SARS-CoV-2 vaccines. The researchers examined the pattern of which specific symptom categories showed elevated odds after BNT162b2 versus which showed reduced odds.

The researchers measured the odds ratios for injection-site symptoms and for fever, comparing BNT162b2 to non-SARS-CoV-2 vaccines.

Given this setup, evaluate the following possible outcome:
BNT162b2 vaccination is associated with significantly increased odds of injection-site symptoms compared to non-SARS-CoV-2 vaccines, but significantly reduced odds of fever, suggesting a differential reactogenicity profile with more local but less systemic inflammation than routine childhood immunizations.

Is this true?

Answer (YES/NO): YES